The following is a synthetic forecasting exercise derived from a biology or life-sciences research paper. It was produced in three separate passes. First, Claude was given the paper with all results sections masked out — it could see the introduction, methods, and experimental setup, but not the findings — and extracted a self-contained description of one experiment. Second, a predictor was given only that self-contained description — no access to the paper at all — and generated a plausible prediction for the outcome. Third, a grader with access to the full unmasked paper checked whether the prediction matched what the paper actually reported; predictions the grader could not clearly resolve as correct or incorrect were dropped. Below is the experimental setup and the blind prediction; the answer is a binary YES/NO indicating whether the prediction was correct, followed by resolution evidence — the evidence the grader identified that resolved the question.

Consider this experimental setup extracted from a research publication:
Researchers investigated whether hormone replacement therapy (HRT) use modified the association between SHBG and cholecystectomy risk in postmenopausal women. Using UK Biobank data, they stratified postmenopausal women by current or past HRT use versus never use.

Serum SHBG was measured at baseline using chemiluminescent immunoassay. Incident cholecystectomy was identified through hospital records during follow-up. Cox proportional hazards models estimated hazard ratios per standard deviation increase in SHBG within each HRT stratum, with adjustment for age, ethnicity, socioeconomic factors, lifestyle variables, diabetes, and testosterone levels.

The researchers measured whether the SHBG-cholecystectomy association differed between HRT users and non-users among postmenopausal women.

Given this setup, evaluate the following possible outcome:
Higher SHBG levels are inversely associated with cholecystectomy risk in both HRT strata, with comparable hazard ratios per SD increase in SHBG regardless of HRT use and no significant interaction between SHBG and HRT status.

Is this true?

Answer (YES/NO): NO